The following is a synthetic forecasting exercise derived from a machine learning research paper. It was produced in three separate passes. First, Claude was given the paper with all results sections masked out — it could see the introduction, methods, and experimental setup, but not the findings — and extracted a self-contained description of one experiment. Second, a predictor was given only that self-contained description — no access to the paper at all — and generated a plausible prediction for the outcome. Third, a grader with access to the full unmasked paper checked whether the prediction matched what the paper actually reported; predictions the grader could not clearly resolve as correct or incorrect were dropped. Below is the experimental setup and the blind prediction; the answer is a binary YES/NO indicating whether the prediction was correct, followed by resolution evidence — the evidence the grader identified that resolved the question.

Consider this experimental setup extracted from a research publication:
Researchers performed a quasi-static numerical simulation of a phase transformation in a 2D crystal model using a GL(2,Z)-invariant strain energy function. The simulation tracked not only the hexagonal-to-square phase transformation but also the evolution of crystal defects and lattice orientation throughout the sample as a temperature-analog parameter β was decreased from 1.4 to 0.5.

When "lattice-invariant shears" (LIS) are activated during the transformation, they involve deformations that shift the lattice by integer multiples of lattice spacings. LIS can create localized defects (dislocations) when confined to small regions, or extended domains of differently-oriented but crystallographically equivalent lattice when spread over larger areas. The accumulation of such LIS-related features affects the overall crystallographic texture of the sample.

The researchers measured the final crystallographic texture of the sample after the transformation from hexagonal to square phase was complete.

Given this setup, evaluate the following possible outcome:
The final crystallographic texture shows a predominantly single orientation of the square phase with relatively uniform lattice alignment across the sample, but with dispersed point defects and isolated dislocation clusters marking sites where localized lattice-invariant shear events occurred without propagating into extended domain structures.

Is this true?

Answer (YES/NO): NO